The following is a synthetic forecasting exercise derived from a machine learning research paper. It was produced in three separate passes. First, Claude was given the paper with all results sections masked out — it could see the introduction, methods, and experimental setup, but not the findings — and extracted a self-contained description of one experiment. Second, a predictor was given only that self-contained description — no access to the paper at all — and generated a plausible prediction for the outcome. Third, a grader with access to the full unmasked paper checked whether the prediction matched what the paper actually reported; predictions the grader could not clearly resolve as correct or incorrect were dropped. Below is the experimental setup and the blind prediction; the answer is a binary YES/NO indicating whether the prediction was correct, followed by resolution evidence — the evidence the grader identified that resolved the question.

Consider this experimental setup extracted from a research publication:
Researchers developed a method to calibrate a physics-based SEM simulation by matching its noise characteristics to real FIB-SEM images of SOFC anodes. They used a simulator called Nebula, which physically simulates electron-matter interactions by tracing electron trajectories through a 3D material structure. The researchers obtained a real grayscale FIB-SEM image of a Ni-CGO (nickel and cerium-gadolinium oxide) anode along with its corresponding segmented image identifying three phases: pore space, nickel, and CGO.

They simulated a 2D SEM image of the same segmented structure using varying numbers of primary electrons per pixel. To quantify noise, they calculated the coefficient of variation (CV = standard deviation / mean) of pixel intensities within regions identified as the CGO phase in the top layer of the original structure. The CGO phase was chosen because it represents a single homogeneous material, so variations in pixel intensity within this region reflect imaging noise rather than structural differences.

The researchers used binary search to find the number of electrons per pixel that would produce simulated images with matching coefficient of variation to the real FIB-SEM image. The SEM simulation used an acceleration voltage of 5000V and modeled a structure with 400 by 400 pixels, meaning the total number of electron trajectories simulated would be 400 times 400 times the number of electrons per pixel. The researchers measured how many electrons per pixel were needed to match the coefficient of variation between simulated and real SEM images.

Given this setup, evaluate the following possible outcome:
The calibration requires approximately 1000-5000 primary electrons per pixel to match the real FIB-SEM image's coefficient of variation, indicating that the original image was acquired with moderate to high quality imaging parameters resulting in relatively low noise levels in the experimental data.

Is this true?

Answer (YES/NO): YES